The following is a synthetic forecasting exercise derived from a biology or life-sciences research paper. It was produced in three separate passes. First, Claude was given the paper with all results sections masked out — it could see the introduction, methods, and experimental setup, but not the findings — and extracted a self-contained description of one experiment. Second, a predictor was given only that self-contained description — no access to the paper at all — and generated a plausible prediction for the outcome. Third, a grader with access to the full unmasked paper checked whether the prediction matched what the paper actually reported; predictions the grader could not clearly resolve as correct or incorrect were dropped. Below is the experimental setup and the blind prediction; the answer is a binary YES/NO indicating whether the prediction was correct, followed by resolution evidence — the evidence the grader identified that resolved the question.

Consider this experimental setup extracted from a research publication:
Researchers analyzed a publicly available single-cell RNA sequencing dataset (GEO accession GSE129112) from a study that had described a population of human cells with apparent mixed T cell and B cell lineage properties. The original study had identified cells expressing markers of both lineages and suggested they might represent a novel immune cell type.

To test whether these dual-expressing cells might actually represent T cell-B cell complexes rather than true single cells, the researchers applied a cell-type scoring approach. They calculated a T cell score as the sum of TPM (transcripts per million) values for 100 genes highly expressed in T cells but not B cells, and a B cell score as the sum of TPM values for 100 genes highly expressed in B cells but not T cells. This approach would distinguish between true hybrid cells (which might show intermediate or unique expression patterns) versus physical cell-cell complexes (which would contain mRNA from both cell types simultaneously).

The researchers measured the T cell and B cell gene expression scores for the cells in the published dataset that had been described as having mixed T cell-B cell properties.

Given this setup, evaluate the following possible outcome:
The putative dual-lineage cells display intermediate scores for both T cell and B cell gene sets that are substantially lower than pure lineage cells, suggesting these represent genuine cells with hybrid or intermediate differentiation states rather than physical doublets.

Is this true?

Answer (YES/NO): NO